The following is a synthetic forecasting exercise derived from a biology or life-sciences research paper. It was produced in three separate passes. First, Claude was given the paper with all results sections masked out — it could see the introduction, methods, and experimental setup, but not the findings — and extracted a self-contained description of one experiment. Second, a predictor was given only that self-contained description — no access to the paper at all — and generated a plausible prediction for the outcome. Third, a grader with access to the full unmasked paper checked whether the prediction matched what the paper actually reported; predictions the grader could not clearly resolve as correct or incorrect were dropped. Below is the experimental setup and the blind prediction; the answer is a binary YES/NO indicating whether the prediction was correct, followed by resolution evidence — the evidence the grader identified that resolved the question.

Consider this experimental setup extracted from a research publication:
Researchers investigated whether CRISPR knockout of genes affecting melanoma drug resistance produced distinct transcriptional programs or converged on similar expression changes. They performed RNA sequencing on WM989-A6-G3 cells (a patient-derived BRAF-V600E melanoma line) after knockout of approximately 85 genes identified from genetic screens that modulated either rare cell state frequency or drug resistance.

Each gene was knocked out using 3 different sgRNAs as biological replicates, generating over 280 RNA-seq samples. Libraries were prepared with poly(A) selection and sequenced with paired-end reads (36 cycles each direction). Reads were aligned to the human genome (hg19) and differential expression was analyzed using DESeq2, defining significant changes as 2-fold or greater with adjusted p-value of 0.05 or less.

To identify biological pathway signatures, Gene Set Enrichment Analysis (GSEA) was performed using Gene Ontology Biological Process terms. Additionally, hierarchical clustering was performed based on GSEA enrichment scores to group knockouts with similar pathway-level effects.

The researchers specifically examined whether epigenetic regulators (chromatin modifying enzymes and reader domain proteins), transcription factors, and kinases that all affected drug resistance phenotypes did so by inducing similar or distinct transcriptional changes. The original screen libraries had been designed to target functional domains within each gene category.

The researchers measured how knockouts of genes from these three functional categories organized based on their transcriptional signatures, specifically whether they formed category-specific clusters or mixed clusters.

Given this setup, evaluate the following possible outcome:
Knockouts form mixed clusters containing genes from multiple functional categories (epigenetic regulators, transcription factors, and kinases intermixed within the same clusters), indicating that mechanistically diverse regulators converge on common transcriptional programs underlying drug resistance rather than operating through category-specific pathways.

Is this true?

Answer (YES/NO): YES